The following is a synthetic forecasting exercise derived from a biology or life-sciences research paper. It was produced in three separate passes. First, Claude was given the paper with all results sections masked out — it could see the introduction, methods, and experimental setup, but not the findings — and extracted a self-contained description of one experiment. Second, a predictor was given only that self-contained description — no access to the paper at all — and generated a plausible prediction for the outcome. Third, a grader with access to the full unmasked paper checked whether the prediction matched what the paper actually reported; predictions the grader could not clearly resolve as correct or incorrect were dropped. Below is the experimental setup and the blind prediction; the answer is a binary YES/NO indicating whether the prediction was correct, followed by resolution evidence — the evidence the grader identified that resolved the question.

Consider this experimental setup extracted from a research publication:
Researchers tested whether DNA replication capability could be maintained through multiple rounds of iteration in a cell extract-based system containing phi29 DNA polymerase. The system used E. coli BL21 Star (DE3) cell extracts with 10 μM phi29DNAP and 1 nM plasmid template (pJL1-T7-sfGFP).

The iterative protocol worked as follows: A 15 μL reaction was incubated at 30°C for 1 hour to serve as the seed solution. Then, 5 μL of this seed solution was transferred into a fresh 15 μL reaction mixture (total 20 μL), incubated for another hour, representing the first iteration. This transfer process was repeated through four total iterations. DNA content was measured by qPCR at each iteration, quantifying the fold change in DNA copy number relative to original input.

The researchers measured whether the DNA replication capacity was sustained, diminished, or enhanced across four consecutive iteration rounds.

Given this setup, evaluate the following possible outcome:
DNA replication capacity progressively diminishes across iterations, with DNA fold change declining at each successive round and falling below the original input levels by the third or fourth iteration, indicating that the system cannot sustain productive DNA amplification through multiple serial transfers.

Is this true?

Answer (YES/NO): NO